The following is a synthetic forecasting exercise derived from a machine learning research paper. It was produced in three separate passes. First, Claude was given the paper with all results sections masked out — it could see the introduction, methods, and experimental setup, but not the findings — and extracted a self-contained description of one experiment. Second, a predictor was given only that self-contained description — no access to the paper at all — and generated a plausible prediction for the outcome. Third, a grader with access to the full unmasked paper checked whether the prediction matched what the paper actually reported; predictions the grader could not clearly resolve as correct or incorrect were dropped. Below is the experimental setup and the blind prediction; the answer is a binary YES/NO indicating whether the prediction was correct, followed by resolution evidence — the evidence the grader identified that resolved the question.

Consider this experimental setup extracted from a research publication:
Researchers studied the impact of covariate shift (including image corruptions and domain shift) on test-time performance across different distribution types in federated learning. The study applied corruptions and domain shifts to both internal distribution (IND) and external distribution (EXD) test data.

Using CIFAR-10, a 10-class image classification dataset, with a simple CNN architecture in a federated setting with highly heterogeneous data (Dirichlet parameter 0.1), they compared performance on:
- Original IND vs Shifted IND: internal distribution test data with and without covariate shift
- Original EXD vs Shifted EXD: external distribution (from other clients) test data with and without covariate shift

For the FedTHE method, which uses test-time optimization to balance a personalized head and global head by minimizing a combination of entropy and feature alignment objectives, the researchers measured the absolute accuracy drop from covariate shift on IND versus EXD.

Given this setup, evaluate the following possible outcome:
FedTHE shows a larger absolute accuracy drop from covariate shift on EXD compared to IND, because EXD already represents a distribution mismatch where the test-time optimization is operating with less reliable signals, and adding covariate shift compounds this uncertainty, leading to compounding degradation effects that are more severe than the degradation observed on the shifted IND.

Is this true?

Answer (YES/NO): YES